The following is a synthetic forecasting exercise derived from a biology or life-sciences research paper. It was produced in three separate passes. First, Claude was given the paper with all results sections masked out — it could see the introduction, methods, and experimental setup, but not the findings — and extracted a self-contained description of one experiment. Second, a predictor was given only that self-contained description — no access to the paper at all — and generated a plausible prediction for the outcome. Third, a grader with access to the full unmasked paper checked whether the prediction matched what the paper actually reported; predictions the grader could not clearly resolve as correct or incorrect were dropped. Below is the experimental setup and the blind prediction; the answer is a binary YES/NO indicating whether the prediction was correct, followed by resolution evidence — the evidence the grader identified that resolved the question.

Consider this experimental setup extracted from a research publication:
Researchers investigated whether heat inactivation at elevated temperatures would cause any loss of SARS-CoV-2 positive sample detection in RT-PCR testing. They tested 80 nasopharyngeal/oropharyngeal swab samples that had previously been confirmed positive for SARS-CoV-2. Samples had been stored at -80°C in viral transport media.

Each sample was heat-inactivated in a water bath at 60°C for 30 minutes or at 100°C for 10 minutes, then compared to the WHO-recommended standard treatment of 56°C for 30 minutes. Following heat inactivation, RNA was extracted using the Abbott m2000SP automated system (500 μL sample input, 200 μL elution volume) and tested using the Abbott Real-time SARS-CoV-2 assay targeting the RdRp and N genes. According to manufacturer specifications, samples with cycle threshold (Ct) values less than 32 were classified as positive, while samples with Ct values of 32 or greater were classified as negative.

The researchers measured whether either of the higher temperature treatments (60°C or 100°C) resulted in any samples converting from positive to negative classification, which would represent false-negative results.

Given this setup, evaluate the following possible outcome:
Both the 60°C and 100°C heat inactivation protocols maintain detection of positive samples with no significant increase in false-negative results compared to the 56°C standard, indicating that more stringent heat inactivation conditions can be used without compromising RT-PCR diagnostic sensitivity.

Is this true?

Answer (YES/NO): NO